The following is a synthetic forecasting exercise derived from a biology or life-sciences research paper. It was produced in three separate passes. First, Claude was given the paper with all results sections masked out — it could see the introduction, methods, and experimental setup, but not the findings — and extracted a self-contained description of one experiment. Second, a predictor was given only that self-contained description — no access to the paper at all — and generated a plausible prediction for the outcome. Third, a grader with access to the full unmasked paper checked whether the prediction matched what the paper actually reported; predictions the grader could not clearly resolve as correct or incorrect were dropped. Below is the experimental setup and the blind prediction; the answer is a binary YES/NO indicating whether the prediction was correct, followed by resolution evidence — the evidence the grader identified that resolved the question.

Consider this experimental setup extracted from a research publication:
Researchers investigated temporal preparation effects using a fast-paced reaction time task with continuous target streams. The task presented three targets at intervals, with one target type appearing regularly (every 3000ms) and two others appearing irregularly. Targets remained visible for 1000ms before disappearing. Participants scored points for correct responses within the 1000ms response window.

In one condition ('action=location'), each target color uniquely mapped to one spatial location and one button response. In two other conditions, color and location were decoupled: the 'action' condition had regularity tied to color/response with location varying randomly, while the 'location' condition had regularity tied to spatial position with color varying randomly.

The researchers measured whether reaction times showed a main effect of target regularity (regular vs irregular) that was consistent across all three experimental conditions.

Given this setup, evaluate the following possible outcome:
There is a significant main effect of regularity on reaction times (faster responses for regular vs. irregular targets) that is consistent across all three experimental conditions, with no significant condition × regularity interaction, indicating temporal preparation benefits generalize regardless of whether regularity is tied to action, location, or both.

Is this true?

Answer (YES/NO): NO